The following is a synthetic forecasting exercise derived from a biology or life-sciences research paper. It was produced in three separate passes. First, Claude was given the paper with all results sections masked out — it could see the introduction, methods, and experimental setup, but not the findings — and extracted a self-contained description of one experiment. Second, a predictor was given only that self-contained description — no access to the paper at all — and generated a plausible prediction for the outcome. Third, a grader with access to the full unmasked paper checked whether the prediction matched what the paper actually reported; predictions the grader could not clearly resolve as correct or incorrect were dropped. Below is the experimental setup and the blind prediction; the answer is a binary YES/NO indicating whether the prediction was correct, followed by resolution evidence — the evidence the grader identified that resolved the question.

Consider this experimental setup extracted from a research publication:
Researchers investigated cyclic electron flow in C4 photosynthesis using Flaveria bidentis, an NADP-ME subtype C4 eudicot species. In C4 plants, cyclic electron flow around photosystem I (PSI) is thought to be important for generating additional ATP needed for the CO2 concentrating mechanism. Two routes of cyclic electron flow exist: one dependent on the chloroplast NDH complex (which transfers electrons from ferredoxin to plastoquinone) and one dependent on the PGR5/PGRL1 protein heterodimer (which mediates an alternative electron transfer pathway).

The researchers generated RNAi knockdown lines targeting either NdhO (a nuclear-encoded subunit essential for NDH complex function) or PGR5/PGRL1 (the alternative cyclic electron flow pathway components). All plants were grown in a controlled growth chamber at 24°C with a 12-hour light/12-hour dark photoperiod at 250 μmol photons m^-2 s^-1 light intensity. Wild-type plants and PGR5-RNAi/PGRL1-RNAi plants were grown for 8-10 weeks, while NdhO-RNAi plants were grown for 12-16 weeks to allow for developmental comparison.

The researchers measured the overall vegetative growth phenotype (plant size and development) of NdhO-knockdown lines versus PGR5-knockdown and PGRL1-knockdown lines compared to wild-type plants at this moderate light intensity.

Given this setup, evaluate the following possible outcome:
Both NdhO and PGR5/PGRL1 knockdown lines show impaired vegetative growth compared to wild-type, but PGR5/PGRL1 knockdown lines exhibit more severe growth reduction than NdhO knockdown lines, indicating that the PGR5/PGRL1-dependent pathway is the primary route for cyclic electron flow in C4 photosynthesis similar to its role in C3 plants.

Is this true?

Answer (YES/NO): NO